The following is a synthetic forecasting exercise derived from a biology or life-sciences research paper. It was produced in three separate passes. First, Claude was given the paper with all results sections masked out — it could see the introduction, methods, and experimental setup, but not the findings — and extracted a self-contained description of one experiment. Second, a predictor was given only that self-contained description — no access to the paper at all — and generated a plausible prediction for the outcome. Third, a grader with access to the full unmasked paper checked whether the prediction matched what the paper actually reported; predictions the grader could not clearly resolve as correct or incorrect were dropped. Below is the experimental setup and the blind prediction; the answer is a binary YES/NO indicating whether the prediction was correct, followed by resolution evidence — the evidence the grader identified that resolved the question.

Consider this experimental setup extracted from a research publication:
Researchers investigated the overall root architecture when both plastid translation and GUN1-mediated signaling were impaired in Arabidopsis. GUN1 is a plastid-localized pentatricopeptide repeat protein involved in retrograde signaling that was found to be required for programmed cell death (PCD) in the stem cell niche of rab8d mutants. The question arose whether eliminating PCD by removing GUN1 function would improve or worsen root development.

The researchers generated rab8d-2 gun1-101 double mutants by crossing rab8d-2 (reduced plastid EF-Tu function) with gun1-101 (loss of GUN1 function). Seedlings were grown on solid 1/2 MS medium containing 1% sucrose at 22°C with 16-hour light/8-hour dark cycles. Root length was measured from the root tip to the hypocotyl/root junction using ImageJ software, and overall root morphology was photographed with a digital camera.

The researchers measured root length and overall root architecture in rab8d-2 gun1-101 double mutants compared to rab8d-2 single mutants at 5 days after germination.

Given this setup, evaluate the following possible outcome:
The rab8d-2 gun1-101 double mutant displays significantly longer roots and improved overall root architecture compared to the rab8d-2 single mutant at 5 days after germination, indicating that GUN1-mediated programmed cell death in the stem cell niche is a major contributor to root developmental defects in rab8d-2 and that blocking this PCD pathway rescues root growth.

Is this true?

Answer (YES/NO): NO